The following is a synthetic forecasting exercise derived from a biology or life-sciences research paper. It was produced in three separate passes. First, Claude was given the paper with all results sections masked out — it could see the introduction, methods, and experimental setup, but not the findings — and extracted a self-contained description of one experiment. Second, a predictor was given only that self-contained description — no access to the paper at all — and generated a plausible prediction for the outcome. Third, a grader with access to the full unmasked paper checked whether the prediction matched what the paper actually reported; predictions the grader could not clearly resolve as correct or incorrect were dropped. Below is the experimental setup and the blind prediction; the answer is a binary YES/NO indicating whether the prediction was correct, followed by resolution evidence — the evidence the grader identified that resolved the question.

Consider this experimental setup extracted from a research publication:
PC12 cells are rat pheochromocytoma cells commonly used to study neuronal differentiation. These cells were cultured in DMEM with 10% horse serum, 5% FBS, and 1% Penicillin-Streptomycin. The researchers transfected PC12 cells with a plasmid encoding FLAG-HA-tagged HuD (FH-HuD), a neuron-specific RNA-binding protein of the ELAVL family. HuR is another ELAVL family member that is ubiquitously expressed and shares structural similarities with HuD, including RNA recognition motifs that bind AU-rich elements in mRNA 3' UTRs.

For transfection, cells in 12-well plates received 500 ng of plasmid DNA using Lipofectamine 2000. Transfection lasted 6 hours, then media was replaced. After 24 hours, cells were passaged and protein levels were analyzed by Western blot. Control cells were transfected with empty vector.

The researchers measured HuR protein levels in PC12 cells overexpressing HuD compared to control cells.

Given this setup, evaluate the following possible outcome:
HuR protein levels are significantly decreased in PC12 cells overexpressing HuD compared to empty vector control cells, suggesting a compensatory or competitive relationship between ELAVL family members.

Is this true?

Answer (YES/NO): YES